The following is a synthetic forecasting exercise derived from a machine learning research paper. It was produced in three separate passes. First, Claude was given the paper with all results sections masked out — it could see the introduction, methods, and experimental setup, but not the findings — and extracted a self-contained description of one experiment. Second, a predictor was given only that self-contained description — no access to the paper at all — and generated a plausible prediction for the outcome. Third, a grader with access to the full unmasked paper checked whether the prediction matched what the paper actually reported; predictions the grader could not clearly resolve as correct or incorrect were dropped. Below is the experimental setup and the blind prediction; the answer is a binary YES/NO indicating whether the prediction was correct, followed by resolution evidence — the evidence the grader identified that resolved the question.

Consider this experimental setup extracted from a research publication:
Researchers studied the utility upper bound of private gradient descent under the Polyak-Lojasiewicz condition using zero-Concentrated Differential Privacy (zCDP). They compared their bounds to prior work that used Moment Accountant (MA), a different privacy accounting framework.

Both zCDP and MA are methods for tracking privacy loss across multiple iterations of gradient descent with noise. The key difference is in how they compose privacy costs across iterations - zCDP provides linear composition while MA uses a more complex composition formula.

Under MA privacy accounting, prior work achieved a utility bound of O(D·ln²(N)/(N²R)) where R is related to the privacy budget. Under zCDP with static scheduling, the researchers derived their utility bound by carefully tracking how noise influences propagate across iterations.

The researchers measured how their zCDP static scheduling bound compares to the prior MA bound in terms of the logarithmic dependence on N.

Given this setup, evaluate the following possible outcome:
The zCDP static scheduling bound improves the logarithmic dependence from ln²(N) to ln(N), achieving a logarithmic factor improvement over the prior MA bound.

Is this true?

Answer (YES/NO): YES